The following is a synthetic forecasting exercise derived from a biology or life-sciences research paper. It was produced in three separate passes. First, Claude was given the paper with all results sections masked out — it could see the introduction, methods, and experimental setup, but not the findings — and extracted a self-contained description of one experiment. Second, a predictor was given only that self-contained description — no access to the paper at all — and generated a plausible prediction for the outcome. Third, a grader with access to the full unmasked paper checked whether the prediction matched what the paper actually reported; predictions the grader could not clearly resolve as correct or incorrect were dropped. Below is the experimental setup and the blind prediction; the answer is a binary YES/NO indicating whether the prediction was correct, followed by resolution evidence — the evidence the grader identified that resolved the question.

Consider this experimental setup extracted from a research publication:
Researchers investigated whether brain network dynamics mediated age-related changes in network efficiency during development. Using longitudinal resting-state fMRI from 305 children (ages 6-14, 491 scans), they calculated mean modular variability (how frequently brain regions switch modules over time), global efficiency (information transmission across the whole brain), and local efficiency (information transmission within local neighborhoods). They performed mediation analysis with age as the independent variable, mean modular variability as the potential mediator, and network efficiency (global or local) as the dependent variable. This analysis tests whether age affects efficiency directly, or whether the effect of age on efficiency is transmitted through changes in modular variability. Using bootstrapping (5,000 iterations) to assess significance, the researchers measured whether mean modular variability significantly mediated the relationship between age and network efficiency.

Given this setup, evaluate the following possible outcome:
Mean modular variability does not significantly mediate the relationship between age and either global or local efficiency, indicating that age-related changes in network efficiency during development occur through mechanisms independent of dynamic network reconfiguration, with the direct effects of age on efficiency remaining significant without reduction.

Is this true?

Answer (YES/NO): NO